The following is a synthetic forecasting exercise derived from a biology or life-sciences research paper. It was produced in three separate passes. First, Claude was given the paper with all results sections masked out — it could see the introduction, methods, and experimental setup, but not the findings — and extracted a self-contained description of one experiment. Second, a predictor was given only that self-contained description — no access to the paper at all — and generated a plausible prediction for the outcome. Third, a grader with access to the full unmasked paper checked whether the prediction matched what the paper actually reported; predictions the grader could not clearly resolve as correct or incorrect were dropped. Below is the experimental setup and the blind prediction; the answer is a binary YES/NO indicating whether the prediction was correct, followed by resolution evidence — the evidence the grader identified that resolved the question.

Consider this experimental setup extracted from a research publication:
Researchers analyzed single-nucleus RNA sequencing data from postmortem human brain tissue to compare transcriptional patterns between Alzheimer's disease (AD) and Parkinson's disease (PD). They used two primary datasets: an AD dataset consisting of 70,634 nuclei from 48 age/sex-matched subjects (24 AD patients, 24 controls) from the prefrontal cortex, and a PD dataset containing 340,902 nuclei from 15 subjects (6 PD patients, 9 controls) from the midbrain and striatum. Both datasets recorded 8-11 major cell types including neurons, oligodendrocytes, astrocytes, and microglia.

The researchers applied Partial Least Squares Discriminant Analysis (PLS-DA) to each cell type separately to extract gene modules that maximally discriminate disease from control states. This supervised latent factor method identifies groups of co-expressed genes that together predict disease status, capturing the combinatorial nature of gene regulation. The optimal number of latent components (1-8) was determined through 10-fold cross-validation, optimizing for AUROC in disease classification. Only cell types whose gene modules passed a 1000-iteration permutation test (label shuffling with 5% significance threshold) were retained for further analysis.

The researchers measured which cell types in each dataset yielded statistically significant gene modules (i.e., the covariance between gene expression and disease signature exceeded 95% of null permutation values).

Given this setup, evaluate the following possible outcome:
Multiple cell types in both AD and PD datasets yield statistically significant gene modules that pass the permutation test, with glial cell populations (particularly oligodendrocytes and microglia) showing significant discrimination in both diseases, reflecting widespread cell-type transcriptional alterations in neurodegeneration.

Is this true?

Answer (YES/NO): YES